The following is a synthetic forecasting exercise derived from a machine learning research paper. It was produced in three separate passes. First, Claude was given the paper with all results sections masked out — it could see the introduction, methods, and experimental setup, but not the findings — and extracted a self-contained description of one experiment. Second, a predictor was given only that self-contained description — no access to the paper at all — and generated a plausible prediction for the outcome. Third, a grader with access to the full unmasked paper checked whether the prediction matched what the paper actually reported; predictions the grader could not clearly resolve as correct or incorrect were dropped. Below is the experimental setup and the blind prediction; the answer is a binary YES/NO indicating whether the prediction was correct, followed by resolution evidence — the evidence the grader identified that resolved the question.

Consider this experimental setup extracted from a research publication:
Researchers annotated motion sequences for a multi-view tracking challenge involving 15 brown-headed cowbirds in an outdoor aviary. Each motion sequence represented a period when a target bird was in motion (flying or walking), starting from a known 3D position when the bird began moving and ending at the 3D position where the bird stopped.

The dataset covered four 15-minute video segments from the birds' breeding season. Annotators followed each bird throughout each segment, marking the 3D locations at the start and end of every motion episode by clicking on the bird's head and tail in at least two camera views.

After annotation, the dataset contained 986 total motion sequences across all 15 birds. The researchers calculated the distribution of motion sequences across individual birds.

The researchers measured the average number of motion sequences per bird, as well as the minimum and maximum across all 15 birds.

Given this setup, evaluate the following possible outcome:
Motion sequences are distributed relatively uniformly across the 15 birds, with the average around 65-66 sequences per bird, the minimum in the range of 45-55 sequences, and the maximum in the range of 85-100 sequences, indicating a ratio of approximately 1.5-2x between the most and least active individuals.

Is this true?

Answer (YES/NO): NO